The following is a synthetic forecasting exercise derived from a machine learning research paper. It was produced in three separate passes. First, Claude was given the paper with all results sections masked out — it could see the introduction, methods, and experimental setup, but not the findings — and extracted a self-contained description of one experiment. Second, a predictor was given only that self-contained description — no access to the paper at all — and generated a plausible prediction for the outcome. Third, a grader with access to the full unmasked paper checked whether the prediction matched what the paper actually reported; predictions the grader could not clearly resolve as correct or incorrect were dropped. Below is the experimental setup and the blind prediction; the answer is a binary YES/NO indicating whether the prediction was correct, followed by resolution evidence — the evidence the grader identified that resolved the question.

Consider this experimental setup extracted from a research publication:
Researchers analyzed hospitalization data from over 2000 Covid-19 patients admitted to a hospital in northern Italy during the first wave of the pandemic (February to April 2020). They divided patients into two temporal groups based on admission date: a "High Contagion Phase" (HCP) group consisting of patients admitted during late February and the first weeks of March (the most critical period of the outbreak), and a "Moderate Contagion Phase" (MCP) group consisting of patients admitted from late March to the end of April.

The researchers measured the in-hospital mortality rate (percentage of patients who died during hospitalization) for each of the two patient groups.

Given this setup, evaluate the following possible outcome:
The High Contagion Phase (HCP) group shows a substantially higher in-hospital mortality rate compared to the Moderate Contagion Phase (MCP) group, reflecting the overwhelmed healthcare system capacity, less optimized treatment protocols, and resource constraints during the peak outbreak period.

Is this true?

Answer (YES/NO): YES